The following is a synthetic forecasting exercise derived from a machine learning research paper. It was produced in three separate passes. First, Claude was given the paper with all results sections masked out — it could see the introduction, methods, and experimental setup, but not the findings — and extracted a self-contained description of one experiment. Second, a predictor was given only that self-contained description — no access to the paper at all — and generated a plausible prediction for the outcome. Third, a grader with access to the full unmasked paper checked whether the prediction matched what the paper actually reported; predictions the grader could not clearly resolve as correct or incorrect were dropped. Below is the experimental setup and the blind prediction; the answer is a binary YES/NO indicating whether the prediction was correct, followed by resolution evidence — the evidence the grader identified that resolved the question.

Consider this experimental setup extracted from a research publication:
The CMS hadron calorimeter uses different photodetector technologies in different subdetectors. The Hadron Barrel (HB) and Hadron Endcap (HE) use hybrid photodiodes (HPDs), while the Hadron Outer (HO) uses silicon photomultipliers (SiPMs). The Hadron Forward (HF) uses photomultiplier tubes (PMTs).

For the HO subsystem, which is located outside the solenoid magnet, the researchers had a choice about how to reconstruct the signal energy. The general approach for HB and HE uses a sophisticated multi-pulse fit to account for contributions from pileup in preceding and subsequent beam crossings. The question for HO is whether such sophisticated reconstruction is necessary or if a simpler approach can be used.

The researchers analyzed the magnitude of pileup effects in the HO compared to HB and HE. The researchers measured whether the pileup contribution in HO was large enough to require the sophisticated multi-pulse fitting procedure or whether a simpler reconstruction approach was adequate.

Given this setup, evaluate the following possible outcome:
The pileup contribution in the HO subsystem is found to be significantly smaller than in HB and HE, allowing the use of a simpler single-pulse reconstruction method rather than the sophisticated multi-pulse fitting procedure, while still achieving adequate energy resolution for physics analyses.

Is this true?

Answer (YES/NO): YES